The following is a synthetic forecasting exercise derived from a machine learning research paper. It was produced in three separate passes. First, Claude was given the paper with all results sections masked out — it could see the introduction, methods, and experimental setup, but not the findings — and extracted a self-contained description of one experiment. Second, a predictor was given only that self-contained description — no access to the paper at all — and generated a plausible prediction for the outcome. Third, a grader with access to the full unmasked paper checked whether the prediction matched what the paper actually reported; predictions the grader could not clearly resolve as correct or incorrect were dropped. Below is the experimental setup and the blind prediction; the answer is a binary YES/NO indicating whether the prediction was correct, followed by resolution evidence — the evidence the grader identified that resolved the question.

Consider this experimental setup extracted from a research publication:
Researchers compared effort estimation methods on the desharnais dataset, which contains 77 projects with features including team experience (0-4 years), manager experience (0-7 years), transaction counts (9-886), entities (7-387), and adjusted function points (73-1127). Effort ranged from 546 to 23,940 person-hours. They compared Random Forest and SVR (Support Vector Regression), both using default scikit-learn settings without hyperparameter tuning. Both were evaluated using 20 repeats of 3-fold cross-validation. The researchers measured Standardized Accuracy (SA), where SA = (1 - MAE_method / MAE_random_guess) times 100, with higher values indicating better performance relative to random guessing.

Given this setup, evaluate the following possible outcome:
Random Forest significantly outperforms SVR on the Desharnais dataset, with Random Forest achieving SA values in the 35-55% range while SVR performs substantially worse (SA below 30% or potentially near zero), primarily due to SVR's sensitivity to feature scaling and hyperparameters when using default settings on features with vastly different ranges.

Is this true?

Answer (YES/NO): NO